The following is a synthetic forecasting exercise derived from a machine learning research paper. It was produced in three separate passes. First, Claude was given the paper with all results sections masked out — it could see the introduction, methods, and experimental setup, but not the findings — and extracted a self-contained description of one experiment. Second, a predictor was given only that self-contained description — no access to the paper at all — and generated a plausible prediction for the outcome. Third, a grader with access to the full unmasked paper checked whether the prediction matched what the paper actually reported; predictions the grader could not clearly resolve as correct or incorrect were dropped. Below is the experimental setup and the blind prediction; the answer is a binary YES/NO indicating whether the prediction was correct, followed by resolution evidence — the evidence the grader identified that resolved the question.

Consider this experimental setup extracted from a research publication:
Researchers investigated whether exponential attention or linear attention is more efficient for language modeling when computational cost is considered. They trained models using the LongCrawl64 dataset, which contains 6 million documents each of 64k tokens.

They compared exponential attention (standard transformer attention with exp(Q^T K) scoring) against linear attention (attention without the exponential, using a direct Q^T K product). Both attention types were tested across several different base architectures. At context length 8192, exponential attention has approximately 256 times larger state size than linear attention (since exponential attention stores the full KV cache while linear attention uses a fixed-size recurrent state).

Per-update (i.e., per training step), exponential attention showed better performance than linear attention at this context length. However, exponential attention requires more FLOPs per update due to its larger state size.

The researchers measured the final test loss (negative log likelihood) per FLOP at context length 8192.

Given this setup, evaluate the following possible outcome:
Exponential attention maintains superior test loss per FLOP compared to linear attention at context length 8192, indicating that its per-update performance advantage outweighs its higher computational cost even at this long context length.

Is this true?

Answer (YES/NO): YES